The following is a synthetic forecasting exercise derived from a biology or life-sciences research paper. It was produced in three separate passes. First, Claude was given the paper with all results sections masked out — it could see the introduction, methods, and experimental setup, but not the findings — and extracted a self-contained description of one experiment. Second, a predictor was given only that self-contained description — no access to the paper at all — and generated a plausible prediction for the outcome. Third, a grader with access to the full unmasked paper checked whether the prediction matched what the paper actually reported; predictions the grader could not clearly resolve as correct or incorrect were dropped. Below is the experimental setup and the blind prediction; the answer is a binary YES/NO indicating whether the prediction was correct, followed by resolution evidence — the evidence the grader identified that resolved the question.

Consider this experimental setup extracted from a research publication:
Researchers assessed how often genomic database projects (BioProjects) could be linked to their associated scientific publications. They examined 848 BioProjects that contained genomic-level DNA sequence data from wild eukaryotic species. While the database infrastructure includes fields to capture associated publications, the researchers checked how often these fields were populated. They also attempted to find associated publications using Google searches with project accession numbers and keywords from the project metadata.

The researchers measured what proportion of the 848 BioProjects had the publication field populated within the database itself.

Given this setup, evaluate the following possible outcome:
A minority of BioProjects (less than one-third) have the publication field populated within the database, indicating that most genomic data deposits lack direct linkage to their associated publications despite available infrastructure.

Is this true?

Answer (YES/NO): YES